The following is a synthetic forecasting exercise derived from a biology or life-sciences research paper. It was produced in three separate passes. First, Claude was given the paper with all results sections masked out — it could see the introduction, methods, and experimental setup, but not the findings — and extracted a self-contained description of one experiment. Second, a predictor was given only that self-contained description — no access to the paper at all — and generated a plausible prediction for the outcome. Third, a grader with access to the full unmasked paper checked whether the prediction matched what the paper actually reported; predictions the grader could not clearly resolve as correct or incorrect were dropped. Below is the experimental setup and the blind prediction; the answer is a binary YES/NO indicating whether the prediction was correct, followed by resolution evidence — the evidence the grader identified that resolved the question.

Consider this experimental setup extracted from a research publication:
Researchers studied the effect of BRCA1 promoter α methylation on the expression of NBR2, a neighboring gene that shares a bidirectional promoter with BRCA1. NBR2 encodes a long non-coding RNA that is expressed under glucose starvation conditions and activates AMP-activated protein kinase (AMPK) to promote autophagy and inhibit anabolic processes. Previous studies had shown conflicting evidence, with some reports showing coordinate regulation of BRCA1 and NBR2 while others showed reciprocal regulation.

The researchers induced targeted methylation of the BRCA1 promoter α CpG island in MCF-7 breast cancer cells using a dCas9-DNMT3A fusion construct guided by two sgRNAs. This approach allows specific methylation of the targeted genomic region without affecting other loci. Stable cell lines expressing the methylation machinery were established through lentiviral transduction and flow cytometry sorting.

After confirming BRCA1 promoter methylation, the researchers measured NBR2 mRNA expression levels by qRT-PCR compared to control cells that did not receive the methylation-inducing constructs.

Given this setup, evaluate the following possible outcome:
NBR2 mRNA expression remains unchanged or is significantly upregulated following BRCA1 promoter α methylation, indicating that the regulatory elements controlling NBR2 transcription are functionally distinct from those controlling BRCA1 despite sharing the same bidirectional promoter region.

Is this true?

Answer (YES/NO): NO